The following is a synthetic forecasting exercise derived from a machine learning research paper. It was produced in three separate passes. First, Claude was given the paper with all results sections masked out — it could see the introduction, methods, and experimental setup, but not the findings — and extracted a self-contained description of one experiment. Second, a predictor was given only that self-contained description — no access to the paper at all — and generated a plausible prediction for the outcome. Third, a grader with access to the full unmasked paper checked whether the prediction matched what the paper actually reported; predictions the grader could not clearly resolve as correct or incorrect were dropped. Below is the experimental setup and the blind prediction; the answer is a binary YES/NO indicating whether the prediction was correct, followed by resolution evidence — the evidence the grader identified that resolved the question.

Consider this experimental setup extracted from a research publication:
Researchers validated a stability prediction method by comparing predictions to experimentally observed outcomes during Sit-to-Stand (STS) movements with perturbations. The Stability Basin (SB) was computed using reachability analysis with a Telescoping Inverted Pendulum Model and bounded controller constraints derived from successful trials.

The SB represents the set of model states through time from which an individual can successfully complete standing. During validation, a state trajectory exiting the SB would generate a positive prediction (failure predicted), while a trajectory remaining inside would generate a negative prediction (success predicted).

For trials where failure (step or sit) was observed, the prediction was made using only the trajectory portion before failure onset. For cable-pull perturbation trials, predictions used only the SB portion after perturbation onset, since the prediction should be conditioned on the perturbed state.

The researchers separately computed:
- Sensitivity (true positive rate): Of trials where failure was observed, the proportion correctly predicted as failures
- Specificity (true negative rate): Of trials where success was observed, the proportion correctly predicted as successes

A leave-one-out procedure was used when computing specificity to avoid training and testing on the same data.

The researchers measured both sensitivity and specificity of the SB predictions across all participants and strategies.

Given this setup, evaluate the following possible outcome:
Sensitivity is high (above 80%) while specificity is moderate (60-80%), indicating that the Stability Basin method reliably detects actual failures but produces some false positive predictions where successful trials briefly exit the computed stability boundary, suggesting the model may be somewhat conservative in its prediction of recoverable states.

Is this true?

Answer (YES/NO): NO